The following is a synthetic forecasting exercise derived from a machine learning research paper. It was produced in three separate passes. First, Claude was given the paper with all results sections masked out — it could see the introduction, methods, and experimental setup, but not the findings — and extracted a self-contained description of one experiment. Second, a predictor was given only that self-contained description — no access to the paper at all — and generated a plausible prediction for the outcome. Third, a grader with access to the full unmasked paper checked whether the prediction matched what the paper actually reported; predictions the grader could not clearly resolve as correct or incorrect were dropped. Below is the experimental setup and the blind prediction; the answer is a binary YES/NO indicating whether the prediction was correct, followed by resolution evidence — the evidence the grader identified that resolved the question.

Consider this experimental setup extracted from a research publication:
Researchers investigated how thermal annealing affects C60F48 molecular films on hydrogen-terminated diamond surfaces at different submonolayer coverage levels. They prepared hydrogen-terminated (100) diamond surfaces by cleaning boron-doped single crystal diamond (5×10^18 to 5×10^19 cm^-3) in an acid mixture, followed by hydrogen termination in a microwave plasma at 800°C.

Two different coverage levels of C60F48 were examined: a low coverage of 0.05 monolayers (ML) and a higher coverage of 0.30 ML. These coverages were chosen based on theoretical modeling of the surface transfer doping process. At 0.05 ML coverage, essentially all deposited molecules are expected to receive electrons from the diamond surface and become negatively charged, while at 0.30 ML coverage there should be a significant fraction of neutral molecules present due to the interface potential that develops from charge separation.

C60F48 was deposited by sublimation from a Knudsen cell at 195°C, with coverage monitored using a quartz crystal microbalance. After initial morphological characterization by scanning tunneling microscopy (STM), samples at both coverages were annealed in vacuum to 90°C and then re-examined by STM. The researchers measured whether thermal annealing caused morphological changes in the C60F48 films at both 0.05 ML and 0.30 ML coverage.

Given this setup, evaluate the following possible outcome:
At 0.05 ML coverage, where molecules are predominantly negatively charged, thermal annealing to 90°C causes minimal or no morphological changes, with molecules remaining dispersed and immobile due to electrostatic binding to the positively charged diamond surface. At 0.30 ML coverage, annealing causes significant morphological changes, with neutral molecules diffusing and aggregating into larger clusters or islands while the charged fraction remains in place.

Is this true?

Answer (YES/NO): NO